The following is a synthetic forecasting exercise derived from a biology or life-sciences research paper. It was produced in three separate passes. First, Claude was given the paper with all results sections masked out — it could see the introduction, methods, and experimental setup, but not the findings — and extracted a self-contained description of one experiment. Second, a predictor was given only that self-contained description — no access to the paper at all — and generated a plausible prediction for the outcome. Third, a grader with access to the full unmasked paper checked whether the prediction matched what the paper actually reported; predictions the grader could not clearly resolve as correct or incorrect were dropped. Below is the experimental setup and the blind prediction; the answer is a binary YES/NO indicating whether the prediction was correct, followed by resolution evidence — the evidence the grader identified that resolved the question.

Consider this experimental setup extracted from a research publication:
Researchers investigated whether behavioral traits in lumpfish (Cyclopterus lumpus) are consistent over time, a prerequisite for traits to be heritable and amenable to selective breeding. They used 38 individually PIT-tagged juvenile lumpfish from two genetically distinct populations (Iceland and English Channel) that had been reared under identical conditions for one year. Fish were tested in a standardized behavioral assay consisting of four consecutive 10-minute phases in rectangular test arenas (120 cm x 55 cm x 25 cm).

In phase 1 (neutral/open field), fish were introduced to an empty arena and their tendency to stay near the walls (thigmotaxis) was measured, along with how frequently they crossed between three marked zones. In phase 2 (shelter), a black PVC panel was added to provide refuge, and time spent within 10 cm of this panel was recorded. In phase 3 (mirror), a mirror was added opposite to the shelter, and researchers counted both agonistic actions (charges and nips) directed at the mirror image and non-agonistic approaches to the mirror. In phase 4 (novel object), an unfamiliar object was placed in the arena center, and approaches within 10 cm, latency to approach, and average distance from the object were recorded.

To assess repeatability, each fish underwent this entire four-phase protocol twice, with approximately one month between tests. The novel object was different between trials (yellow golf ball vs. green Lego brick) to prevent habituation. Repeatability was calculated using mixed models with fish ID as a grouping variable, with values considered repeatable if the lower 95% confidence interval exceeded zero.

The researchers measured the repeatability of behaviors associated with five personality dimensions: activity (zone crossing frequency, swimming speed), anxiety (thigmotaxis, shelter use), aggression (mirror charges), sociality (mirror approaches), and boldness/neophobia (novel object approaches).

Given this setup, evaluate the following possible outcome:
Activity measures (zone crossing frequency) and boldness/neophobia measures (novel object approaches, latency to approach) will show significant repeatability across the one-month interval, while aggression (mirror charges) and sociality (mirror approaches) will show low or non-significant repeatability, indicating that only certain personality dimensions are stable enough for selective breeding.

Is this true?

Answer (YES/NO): NO